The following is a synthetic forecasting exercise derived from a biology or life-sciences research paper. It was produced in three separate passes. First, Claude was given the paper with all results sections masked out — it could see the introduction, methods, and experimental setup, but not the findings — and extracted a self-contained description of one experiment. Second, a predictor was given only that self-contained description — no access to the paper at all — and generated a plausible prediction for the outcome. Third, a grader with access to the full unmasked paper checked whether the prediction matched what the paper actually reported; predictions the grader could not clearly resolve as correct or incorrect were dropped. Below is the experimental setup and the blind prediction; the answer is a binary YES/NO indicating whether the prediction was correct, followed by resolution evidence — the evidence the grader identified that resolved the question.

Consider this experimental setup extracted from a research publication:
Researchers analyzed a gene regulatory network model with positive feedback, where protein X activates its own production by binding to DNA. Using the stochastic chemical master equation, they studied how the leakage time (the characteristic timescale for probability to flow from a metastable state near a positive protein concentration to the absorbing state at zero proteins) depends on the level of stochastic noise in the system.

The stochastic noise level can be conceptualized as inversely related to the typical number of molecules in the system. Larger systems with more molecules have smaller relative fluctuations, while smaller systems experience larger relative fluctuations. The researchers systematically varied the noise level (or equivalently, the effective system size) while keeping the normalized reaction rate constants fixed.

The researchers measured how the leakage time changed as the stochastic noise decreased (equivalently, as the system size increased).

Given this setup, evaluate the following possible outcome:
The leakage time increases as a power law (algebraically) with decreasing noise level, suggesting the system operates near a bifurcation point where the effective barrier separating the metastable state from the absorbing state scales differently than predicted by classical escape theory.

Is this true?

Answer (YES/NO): NO